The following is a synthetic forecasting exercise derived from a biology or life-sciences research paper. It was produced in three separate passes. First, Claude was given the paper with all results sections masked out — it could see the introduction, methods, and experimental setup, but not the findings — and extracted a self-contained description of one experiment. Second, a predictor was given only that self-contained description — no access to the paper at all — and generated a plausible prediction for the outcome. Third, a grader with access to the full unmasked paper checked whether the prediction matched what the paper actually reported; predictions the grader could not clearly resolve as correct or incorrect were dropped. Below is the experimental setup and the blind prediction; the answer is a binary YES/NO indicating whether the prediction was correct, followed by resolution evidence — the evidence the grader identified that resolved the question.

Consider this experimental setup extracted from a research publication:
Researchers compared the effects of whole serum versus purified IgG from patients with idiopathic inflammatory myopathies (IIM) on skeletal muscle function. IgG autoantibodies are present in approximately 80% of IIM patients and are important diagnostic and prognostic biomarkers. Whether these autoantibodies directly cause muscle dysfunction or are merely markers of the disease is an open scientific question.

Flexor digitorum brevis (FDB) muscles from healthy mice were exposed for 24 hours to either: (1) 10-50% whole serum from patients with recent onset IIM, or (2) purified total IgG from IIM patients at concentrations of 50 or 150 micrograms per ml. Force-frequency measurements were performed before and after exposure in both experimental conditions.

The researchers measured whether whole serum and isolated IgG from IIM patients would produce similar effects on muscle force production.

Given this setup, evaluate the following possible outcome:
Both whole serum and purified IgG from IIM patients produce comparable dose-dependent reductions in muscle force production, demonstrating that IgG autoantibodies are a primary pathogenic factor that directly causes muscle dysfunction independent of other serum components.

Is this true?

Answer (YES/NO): NO